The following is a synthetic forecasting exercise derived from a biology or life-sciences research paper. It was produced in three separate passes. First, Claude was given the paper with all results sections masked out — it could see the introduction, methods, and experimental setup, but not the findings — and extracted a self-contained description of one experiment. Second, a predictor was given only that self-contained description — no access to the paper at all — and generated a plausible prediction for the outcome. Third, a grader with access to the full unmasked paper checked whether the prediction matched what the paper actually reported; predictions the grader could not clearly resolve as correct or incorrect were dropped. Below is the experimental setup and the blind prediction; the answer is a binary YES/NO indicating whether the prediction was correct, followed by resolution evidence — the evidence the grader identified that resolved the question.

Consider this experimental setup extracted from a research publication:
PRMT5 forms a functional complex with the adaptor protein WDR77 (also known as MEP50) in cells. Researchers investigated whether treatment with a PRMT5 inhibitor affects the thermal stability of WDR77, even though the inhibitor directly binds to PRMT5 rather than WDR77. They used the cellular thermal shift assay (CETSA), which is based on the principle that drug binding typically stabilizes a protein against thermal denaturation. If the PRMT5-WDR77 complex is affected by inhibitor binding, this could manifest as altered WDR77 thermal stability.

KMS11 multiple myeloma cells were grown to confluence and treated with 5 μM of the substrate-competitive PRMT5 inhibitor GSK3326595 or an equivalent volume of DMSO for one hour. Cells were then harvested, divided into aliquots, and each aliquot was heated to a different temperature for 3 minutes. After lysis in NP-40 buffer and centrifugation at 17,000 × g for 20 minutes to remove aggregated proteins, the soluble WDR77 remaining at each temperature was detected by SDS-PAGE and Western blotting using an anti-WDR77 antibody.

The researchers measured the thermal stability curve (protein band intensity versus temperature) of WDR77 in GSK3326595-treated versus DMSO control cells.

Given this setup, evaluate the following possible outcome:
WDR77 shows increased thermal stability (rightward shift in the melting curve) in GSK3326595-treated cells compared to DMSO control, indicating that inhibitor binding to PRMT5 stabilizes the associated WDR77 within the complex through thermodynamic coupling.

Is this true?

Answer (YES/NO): YES